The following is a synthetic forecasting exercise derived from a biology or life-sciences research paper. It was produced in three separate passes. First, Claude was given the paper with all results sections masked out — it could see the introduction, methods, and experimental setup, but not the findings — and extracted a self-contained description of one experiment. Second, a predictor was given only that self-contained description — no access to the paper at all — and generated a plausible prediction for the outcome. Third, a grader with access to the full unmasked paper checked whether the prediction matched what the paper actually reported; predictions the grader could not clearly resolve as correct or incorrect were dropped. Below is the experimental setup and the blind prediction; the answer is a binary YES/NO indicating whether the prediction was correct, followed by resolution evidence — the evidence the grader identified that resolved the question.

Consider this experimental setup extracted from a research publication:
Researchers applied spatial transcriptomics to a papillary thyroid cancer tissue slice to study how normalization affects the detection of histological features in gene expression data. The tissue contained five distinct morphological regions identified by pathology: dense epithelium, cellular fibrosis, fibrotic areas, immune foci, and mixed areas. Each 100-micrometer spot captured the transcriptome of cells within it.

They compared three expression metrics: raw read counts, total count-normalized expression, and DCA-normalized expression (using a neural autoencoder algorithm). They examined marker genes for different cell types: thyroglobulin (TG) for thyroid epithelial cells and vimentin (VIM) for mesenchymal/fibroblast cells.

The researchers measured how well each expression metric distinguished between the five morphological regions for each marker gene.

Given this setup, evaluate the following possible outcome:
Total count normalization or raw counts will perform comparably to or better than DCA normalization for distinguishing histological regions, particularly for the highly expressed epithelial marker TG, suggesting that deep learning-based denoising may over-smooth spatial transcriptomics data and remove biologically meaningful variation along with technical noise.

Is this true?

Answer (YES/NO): NO